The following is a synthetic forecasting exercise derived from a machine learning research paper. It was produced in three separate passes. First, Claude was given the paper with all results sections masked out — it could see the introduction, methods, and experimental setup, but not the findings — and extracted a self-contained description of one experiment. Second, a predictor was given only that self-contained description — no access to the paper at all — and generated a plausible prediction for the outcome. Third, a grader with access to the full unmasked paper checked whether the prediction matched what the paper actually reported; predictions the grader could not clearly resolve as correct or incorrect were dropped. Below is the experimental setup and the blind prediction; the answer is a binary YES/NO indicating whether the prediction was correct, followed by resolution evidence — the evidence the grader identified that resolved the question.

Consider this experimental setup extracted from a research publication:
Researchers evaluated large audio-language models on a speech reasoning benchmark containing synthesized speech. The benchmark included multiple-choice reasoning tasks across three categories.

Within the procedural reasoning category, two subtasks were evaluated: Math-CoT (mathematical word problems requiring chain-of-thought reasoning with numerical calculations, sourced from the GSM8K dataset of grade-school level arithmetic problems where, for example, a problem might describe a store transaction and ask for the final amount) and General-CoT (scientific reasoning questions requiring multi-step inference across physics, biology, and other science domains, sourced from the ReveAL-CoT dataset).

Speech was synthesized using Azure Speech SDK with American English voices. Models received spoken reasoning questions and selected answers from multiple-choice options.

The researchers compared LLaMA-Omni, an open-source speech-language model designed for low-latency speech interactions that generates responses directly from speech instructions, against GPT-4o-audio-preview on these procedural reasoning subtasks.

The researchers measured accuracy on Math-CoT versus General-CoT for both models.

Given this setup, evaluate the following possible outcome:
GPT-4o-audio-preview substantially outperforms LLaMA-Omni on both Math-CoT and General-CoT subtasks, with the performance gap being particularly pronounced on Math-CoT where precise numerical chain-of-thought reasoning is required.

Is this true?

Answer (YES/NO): NO